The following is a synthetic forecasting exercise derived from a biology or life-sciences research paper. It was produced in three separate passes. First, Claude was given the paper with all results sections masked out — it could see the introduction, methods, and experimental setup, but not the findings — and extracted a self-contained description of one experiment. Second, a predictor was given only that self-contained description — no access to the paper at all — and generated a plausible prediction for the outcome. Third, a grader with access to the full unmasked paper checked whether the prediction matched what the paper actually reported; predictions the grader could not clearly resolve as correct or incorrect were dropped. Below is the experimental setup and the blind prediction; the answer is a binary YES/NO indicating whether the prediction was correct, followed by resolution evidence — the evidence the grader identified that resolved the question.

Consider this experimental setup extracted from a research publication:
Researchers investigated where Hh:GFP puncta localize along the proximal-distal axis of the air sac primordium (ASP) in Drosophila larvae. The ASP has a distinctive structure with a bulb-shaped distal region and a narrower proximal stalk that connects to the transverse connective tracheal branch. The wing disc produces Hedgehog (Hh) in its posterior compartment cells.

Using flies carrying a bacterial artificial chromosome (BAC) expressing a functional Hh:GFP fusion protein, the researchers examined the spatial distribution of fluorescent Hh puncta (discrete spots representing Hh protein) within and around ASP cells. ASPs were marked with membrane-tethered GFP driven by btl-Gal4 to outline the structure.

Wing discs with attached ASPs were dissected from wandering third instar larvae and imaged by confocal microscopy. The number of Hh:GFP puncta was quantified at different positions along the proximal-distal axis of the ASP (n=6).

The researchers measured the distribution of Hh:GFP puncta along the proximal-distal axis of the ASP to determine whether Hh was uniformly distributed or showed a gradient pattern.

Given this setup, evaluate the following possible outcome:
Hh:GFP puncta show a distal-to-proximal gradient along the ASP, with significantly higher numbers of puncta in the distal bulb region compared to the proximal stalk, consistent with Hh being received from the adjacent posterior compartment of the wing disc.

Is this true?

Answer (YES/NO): YES